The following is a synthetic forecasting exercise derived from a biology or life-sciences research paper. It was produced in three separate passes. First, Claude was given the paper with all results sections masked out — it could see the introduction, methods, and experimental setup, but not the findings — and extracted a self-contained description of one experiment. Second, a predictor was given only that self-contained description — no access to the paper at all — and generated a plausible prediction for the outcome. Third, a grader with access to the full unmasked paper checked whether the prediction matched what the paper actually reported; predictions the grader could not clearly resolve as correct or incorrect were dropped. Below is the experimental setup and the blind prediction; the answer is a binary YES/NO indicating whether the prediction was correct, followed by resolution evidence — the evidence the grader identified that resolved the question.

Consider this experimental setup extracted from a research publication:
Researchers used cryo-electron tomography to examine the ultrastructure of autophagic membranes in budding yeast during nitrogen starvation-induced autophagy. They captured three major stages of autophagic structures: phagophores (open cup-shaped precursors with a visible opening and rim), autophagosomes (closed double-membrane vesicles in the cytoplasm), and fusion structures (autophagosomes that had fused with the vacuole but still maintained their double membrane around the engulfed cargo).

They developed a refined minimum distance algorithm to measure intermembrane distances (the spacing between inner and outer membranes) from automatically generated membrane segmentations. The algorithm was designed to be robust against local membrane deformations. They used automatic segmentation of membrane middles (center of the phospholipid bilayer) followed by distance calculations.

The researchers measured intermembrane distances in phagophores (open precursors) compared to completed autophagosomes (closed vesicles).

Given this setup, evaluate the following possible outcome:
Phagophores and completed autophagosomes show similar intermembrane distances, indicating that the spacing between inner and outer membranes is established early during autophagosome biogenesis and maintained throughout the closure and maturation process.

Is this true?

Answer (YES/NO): NO